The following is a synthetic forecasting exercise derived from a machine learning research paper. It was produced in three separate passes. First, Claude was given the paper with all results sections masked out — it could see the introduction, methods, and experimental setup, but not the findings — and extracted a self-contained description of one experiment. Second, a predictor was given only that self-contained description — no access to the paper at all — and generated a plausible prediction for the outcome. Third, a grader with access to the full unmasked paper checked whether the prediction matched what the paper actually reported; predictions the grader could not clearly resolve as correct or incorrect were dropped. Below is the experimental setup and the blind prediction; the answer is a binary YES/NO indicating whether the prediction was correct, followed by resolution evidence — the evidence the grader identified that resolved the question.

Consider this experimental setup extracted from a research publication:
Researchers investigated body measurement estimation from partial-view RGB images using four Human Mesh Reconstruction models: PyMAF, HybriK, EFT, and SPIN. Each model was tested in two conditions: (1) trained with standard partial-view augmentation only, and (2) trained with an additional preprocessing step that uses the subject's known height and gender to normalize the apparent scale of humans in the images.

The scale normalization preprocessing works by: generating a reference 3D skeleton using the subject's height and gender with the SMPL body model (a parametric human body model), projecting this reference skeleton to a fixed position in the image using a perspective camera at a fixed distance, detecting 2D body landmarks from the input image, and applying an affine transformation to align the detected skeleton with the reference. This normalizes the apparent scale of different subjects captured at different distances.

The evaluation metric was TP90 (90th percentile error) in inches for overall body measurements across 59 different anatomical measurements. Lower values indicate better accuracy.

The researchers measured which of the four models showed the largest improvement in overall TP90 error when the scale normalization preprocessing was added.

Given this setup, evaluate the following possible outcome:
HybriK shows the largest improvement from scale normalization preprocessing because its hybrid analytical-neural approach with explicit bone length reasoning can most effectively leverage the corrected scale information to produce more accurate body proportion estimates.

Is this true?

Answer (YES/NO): YES